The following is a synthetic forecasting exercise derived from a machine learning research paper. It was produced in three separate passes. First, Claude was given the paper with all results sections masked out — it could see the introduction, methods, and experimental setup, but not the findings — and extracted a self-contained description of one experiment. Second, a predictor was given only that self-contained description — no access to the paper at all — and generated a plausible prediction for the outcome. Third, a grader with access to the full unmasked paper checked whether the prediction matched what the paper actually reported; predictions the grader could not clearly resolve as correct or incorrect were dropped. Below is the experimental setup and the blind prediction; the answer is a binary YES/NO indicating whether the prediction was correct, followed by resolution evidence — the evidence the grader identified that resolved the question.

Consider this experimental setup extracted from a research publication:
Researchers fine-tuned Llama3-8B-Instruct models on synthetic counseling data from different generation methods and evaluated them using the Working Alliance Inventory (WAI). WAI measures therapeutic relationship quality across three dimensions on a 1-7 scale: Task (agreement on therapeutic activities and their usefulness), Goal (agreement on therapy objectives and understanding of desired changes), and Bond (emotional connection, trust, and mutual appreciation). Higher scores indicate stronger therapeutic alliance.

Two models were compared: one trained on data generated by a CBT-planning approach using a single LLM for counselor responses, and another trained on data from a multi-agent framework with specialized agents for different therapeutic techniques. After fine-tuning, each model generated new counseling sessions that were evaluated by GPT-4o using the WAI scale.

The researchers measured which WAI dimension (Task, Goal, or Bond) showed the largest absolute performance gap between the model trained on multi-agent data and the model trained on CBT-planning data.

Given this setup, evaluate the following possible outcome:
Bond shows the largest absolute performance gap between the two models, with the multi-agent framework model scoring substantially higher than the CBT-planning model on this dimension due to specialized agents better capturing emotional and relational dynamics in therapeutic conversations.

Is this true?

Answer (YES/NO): NO